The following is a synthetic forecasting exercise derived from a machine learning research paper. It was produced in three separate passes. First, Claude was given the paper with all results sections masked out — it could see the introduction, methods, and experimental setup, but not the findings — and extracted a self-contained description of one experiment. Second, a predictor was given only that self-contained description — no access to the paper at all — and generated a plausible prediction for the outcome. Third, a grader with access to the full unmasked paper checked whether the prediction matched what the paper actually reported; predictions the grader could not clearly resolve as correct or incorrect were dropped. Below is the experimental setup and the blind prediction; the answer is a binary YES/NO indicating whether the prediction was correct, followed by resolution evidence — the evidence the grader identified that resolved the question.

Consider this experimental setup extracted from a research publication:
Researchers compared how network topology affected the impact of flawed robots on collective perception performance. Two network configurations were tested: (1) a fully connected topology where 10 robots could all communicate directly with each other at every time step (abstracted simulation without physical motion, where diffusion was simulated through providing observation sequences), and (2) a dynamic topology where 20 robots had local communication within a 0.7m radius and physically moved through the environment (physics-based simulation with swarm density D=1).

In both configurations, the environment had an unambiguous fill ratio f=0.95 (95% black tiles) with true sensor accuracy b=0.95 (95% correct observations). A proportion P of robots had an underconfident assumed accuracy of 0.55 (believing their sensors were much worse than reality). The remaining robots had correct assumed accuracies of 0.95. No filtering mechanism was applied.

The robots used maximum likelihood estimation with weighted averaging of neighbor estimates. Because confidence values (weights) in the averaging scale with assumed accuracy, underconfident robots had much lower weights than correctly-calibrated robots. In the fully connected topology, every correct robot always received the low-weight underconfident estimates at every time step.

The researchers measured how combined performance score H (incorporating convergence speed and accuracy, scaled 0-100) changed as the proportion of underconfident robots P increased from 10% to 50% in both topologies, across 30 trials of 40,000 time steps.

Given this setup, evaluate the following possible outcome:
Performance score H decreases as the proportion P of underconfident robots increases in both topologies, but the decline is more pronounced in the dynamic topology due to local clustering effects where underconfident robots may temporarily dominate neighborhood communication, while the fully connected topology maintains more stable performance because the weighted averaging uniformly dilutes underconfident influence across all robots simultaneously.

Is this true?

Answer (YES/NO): NO